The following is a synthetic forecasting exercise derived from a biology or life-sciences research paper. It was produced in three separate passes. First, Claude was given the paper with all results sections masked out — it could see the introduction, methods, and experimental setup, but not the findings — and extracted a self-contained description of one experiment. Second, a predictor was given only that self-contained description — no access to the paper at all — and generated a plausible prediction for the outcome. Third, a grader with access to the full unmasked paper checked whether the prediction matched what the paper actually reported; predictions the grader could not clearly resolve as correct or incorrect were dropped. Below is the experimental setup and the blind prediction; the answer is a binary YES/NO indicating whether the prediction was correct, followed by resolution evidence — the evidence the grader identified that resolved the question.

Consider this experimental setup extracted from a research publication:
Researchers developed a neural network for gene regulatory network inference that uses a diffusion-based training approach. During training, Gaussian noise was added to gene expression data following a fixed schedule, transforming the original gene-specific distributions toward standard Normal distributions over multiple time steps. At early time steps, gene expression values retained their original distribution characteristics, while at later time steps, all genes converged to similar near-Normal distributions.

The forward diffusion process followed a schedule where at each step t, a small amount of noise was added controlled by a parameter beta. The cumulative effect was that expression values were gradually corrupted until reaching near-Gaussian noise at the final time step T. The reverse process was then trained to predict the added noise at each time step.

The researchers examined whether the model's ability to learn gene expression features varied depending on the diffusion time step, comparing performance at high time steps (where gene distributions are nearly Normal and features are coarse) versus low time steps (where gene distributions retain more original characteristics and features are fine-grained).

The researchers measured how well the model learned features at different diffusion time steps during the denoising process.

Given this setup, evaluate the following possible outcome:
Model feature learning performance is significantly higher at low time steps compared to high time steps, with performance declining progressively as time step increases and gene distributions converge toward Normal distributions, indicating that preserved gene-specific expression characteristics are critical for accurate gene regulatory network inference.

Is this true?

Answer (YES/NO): NO